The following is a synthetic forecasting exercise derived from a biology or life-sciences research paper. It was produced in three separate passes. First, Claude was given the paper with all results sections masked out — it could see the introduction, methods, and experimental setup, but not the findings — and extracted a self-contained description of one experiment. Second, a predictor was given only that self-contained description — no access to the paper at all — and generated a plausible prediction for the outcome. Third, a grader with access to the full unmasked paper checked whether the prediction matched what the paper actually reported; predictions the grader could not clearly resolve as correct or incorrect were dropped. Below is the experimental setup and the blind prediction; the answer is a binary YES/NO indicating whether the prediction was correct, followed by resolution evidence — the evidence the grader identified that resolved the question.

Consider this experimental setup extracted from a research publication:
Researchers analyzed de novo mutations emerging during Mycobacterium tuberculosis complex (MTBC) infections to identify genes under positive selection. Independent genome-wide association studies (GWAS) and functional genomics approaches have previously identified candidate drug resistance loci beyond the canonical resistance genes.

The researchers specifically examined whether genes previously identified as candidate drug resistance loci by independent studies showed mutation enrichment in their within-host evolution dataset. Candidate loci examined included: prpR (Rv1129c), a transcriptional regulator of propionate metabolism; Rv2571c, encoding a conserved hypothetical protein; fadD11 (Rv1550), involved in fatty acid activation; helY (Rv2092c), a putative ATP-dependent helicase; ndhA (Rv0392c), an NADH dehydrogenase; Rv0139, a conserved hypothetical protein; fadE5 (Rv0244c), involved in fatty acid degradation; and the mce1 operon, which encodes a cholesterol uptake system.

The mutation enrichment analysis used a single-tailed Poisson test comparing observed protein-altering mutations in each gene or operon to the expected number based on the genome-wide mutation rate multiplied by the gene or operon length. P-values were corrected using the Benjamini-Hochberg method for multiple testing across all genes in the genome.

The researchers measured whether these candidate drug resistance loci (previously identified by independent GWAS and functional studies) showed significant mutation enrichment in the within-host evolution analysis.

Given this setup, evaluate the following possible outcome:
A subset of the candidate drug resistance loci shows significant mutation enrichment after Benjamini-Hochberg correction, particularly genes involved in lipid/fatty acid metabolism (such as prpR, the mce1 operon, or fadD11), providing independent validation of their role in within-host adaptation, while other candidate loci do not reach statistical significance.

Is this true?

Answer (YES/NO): YES